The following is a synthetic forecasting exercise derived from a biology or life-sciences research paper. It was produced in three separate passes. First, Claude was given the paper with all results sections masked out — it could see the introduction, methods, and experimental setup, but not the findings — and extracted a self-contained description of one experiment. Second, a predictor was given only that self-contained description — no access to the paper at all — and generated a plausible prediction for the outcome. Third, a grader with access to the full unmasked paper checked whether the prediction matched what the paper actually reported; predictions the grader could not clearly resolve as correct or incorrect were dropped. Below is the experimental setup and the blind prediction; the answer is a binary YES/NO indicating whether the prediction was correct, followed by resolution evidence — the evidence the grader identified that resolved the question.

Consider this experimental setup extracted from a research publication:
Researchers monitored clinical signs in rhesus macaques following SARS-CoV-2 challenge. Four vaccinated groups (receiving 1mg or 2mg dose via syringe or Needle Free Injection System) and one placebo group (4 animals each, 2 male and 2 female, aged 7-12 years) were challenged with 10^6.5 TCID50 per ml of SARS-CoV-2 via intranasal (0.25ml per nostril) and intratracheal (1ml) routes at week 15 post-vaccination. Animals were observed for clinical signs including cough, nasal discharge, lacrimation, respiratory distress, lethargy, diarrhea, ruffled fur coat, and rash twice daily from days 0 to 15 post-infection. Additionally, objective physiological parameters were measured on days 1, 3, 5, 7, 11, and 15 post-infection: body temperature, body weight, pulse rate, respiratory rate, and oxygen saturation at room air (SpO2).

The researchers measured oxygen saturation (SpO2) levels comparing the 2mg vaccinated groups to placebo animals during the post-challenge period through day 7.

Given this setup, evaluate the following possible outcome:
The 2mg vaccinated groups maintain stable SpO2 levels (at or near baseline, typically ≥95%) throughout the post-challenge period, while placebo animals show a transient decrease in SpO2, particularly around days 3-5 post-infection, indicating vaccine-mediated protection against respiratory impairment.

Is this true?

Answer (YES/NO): NO